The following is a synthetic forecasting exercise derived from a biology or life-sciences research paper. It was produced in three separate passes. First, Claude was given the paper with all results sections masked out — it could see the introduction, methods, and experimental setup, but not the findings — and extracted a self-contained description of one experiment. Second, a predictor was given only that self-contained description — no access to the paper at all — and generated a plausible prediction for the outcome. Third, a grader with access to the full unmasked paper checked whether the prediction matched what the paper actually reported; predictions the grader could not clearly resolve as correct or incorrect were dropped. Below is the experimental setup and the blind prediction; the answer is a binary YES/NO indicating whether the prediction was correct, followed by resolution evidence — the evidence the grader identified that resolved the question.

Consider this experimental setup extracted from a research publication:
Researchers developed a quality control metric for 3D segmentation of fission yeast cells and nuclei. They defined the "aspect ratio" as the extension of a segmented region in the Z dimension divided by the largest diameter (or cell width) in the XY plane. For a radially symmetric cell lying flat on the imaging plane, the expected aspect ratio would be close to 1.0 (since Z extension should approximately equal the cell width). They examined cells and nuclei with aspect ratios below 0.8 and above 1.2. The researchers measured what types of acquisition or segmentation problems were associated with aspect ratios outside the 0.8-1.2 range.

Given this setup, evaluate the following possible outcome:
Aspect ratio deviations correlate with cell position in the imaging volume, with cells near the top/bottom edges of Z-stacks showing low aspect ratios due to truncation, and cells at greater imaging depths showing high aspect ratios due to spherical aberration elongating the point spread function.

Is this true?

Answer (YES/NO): NO